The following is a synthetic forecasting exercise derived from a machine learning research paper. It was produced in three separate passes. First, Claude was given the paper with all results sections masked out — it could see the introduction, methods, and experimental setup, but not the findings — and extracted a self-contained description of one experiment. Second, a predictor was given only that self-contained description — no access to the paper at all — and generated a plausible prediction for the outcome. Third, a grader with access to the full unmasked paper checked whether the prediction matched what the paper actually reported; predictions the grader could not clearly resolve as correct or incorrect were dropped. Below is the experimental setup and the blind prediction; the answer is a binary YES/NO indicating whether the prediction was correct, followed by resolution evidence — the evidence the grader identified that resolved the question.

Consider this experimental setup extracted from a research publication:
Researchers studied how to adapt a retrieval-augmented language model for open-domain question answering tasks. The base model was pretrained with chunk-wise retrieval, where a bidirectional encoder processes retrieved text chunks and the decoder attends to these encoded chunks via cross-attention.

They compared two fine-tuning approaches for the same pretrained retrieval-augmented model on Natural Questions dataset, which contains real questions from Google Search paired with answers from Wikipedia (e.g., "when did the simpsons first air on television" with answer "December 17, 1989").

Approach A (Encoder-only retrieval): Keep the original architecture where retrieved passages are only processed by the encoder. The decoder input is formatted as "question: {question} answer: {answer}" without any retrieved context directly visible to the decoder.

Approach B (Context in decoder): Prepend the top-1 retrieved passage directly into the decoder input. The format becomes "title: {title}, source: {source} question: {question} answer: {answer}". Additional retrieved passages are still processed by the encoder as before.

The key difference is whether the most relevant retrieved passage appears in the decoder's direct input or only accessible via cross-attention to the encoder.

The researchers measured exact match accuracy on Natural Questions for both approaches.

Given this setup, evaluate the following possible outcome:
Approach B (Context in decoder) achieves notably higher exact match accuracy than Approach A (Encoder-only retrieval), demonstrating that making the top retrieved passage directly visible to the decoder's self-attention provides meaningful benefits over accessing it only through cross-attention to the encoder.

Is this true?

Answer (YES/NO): YES